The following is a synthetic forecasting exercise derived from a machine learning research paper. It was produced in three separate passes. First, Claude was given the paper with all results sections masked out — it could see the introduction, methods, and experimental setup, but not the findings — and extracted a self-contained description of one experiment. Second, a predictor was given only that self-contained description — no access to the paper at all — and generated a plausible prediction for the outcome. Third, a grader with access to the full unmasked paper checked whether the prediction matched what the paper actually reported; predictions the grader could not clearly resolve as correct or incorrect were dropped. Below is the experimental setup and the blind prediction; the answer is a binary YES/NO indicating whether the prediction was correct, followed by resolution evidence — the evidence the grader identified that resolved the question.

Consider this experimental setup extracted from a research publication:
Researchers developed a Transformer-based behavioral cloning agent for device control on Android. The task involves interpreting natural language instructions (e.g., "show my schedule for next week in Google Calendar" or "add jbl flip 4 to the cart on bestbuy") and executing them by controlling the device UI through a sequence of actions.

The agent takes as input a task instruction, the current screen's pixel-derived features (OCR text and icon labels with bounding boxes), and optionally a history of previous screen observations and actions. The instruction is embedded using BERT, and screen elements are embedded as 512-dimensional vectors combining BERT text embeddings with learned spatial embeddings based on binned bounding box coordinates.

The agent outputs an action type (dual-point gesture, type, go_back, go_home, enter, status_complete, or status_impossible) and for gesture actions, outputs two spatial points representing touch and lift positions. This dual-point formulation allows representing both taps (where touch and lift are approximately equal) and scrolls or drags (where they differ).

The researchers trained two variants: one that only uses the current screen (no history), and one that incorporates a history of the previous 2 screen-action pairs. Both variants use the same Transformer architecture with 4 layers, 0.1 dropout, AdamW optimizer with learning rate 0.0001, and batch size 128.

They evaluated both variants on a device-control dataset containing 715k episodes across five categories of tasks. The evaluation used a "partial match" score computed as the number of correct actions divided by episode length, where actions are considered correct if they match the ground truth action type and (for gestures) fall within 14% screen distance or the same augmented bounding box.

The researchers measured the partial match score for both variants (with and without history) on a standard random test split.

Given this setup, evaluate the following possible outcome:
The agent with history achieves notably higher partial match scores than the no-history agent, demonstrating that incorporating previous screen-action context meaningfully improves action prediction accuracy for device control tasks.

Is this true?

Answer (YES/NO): YES